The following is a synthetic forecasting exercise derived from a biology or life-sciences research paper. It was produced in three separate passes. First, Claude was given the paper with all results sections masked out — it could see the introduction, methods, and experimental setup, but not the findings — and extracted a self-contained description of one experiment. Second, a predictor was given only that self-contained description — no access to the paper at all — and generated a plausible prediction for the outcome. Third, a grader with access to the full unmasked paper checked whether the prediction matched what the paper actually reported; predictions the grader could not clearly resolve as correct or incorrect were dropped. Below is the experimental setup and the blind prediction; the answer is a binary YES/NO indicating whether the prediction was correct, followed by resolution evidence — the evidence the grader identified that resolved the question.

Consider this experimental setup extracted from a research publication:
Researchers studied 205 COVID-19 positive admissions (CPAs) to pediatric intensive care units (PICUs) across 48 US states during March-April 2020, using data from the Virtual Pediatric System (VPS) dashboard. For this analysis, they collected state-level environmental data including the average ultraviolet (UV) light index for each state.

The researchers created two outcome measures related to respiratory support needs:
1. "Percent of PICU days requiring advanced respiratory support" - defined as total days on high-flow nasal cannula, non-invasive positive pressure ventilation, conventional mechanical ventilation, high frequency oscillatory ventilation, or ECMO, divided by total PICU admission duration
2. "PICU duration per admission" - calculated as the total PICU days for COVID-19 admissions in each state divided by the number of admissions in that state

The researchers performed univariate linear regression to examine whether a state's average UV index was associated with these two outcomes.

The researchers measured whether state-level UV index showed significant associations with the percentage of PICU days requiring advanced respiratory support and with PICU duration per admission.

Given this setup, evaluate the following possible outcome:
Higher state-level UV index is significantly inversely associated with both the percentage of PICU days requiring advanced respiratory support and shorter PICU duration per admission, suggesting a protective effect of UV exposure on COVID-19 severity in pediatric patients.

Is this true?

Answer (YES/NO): YES